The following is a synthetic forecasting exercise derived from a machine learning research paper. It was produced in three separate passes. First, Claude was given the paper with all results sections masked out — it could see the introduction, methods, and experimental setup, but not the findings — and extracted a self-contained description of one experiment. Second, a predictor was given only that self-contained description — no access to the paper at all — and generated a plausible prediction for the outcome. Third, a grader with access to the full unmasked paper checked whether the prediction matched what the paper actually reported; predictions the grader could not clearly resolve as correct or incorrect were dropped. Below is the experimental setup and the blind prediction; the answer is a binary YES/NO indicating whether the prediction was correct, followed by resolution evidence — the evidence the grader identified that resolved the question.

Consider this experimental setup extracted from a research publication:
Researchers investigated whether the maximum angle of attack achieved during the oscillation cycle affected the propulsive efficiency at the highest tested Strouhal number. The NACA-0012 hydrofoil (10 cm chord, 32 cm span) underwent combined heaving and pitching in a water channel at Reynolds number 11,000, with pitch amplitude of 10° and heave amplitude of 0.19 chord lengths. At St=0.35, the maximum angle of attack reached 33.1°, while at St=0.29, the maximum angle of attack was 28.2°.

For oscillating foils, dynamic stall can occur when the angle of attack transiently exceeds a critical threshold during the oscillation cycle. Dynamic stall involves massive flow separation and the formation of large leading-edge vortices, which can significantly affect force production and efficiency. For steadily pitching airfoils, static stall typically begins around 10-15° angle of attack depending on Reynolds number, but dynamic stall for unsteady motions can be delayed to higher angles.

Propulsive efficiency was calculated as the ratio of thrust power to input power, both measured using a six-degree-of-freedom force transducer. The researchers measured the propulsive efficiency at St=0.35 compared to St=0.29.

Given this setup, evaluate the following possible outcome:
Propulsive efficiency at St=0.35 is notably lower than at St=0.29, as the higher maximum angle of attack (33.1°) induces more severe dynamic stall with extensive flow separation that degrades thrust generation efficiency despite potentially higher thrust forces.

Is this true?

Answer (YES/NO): NO